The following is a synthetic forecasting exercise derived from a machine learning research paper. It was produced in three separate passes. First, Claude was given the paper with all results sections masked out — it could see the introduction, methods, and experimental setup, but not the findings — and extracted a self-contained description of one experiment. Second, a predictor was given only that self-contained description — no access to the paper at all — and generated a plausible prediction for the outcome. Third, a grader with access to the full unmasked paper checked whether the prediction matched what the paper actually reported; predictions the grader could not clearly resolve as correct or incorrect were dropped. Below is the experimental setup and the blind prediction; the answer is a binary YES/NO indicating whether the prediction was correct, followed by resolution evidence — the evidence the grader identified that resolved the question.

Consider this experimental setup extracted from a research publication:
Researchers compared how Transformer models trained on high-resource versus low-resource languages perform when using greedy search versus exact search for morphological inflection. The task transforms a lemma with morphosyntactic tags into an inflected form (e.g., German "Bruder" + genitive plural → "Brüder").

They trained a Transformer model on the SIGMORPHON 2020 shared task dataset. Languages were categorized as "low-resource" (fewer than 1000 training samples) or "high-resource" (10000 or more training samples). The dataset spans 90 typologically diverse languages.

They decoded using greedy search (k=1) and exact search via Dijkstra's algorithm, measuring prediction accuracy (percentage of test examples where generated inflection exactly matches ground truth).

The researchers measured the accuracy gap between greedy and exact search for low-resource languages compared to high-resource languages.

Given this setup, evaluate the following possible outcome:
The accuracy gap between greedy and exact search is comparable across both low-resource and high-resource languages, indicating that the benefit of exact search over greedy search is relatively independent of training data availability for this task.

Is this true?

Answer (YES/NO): YES